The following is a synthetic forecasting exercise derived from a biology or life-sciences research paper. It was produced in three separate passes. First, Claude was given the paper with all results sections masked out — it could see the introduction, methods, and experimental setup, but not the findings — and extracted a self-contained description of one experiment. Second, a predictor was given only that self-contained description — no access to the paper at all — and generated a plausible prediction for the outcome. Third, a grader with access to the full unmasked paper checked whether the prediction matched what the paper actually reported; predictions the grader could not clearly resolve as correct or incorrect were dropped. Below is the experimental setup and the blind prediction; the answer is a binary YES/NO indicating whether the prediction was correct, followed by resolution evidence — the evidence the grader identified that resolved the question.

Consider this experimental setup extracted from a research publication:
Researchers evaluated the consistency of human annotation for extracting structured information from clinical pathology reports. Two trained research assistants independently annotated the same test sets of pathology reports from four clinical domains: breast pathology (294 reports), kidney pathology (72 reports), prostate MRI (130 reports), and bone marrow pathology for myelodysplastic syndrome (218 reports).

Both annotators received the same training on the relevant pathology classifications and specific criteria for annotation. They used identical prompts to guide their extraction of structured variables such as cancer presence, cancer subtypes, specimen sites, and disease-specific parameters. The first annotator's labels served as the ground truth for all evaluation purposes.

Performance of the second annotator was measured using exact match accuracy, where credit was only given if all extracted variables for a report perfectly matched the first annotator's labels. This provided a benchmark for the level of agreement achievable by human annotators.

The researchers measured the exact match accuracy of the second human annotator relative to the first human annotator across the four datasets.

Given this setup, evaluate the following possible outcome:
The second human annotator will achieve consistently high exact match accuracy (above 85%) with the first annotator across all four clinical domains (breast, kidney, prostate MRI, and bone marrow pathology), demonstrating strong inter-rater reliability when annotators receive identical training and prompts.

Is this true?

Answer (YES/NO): NO